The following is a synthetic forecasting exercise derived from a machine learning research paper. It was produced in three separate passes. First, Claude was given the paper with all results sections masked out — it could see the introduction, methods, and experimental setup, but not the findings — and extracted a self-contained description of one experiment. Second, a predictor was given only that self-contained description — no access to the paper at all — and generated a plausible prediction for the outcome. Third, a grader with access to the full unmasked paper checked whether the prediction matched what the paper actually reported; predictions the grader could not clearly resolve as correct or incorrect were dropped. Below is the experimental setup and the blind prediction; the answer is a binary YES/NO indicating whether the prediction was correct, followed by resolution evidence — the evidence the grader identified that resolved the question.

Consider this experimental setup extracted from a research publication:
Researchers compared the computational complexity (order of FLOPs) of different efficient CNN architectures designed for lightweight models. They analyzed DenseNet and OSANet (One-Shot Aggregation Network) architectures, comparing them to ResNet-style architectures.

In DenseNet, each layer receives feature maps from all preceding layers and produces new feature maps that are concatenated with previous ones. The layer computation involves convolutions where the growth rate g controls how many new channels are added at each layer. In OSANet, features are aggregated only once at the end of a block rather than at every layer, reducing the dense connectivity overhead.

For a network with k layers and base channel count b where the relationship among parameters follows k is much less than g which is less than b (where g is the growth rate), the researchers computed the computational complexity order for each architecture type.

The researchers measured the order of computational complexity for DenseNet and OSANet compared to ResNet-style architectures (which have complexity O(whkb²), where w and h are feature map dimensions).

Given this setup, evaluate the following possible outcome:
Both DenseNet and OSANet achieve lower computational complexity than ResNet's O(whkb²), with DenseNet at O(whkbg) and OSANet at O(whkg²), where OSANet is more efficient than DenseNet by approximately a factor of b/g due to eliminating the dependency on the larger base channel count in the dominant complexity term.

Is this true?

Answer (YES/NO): NO